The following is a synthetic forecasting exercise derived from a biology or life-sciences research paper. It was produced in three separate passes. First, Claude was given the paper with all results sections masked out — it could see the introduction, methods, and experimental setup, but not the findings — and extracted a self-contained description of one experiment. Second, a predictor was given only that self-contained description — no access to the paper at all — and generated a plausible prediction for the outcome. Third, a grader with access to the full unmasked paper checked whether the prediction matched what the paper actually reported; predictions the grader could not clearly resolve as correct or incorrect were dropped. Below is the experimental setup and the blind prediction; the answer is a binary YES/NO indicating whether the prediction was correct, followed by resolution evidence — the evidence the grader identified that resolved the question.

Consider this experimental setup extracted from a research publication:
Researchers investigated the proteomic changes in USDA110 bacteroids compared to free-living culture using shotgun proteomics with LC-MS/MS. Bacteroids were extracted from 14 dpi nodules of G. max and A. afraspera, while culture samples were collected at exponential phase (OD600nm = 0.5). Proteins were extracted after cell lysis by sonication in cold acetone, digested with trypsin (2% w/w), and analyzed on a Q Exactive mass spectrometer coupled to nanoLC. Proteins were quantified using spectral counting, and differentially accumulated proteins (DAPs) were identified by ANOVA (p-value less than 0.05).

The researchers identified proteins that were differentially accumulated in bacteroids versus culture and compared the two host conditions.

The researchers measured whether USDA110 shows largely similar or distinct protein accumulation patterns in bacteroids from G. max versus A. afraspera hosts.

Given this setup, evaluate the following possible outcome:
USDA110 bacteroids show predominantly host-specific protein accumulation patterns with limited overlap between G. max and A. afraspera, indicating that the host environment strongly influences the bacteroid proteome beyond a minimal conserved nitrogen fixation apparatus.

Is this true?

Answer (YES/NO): NO